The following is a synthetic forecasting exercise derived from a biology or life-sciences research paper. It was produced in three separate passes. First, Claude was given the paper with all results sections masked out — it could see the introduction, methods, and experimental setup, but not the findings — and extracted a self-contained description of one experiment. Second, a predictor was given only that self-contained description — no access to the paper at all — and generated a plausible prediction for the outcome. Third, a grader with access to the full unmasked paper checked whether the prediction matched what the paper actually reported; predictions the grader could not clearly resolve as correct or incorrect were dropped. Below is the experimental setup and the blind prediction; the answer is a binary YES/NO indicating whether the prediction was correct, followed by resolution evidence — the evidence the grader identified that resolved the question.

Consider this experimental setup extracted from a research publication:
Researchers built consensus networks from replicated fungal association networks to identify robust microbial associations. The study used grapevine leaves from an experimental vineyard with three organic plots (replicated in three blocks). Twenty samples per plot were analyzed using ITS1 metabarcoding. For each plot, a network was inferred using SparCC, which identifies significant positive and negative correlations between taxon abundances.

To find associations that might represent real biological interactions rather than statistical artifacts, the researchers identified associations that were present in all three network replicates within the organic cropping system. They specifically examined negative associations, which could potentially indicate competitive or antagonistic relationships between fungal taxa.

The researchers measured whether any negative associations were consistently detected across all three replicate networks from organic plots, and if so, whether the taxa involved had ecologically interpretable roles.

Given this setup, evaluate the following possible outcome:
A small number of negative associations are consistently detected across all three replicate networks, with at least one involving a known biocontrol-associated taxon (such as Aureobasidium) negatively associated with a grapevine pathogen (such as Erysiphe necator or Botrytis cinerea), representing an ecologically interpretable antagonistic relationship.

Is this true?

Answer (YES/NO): YES